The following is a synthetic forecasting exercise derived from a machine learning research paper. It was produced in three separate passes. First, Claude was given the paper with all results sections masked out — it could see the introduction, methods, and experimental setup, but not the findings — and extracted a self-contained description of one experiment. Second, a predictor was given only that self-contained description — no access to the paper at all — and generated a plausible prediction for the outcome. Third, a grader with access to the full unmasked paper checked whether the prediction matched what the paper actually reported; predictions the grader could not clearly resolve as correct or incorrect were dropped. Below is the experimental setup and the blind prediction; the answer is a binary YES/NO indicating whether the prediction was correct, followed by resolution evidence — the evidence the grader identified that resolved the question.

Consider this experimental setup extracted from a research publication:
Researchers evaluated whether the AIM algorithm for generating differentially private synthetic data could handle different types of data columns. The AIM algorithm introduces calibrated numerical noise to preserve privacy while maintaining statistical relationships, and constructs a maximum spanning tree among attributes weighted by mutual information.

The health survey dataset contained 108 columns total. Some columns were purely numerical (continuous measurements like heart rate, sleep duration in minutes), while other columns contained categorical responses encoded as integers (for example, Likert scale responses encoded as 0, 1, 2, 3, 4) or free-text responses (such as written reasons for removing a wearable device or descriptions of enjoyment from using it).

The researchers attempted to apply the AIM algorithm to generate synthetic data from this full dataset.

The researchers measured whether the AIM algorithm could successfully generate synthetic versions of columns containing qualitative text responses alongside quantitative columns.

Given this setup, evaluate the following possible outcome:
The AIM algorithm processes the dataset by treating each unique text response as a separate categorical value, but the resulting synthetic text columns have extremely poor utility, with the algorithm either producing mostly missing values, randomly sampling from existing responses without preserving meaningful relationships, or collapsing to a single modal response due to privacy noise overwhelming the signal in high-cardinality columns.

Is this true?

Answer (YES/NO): NO